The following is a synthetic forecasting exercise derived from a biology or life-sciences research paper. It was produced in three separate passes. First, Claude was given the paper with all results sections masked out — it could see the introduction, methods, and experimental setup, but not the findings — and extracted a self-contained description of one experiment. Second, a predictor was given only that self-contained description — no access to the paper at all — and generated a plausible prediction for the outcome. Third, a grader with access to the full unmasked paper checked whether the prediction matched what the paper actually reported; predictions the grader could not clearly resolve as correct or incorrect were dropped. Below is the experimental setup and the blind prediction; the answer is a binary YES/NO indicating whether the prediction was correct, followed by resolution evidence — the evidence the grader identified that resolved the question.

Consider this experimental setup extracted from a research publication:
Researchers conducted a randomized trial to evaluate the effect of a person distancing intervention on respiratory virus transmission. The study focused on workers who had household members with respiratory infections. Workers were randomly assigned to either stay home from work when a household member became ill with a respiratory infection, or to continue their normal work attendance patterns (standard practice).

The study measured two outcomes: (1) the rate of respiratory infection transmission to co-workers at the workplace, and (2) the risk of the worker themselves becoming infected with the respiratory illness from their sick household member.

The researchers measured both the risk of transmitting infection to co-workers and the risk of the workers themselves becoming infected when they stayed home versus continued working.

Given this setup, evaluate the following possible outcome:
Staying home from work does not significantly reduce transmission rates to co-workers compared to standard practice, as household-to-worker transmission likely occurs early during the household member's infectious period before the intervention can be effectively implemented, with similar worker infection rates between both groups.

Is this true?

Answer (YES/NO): NO